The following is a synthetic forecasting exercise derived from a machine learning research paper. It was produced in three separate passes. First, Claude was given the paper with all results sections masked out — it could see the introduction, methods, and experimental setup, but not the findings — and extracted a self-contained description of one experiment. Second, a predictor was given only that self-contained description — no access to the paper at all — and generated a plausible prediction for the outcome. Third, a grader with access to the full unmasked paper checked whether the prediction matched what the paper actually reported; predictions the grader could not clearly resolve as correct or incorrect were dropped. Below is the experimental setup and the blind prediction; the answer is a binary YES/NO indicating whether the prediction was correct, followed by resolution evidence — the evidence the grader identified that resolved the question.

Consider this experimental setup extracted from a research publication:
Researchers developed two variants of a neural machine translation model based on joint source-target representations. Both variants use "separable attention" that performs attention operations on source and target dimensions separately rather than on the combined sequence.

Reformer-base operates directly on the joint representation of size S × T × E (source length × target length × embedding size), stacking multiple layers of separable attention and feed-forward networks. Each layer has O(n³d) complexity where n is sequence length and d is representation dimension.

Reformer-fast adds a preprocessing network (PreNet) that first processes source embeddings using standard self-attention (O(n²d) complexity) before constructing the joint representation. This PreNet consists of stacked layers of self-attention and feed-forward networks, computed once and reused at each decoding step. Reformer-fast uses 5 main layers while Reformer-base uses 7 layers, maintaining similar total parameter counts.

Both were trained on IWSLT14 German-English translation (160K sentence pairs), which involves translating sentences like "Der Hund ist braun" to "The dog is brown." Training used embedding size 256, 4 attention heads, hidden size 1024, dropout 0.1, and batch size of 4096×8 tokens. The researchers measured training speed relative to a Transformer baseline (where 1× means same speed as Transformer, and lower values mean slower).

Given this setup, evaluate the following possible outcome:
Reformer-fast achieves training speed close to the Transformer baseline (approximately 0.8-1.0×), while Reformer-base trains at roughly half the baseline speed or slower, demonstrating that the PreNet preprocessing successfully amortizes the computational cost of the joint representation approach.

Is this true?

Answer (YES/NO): NO